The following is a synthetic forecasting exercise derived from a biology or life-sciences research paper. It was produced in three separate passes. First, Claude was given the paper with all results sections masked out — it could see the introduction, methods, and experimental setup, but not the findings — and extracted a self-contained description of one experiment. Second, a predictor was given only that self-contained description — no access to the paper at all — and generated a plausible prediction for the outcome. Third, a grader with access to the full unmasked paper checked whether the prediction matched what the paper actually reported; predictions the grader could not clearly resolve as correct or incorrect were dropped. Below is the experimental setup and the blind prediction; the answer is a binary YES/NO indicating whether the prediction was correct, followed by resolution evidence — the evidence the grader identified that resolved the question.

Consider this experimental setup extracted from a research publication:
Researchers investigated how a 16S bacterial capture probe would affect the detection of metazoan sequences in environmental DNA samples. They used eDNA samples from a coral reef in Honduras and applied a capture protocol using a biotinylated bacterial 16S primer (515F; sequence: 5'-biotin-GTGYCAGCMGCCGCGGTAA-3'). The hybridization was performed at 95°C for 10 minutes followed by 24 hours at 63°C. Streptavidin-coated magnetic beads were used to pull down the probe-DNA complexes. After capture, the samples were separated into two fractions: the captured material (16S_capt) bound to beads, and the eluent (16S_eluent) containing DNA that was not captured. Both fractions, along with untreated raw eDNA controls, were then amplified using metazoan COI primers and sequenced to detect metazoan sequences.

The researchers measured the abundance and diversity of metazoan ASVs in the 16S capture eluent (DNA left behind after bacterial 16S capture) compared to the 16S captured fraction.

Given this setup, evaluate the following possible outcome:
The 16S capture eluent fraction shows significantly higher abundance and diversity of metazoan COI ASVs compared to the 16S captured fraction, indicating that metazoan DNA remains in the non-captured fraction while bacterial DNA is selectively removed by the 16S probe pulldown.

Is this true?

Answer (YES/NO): NO